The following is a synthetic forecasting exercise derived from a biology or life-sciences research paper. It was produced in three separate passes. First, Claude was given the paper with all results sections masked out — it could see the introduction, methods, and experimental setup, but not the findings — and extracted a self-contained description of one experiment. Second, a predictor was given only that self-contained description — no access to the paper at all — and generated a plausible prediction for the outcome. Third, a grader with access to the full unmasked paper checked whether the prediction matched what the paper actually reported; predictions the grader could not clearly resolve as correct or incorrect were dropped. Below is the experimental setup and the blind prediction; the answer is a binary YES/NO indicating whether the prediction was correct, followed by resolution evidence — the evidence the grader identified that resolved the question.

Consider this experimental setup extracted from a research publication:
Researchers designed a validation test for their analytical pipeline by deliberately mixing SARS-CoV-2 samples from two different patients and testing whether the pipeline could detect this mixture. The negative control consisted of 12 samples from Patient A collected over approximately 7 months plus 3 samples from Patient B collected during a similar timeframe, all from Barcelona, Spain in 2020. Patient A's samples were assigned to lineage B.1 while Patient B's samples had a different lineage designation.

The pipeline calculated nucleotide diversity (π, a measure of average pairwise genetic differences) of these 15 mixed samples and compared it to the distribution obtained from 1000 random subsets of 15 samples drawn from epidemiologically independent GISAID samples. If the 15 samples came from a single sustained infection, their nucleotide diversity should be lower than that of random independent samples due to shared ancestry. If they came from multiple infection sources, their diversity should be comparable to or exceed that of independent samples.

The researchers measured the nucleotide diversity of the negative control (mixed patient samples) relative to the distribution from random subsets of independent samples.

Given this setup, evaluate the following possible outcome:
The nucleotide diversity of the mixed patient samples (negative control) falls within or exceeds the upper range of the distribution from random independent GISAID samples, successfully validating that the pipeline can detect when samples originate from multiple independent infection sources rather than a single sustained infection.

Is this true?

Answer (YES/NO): NO